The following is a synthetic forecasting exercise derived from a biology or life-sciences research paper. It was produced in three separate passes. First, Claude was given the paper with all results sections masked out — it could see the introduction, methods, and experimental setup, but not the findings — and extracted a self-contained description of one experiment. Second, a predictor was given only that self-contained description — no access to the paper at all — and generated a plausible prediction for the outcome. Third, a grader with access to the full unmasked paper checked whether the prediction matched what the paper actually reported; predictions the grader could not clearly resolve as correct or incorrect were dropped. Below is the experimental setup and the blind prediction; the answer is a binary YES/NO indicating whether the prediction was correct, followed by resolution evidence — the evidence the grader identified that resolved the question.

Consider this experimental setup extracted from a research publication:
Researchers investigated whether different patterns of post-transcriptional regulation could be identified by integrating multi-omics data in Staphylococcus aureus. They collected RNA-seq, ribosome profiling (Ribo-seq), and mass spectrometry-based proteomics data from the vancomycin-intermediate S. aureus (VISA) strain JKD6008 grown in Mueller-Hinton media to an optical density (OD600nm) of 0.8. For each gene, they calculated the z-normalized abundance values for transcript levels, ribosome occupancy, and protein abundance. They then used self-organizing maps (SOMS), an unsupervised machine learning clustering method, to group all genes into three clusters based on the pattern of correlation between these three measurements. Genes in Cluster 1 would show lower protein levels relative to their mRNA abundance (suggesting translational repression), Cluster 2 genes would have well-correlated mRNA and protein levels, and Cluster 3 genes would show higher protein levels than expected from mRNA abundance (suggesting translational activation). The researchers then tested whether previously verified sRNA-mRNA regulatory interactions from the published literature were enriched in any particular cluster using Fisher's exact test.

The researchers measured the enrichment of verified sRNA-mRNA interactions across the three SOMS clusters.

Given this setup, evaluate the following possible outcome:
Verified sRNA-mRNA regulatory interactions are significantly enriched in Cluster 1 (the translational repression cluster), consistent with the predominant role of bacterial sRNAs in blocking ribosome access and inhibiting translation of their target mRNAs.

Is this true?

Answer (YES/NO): YES